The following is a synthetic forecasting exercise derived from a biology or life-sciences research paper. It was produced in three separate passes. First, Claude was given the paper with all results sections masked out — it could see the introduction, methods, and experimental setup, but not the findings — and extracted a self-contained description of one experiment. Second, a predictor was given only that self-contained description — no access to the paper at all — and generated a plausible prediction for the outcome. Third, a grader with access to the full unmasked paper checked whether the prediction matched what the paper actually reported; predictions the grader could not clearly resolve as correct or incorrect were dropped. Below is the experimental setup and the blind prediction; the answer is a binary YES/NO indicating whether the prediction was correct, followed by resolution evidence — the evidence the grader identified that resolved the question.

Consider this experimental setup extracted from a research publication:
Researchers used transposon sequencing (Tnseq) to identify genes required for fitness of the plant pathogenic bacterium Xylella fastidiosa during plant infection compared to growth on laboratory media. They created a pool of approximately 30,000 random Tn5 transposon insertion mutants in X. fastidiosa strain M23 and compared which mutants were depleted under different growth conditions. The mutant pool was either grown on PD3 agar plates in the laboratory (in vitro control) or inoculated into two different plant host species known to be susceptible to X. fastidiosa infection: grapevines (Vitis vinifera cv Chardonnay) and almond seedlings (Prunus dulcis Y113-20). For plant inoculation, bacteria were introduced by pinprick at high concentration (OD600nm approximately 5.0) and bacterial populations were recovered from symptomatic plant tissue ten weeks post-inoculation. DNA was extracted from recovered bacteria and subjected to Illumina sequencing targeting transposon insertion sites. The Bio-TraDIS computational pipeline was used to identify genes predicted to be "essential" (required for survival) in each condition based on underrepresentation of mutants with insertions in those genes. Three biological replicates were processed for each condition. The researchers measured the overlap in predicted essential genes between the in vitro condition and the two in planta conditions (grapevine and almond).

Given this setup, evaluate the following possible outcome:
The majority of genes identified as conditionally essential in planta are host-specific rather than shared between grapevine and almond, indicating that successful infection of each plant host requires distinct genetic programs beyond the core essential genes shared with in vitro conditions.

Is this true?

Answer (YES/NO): NO